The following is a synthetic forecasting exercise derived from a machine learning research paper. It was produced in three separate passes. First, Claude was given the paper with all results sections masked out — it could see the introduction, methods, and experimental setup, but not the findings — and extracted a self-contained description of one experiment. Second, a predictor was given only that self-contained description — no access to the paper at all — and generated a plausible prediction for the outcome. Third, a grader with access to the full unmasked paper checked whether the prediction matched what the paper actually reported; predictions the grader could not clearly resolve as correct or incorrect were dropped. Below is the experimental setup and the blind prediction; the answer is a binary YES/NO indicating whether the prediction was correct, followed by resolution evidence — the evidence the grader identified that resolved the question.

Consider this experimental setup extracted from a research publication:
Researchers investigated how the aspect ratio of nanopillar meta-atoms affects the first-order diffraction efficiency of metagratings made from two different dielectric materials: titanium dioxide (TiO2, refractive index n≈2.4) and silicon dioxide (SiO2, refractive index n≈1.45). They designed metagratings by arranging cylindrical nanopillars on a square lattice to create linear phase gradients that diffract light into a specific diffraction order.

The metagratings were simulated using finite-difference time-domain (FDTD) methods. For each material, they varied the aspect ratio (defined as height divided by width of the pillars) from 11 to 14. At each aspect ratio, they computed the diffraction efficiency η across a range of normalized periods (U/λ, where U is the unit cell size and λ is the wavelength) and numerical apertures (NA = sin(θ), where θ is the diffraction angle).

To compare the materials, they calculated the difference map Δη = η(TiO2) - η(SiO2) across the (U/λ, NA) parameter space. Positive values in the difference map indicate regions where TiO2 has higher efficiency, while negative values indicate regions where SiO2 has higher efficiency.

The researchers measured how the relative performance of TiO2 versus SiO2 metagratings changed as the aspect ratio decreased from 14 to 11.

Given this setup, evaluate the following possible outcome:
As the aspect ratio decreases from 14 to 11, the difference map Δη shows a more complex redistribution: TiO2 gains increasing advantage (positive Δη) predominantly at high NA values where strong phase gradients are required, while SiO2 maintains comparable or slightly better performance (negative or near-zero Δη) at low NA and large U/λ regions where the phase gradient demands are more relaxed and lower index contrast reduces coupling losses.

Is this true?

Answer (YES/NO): NO